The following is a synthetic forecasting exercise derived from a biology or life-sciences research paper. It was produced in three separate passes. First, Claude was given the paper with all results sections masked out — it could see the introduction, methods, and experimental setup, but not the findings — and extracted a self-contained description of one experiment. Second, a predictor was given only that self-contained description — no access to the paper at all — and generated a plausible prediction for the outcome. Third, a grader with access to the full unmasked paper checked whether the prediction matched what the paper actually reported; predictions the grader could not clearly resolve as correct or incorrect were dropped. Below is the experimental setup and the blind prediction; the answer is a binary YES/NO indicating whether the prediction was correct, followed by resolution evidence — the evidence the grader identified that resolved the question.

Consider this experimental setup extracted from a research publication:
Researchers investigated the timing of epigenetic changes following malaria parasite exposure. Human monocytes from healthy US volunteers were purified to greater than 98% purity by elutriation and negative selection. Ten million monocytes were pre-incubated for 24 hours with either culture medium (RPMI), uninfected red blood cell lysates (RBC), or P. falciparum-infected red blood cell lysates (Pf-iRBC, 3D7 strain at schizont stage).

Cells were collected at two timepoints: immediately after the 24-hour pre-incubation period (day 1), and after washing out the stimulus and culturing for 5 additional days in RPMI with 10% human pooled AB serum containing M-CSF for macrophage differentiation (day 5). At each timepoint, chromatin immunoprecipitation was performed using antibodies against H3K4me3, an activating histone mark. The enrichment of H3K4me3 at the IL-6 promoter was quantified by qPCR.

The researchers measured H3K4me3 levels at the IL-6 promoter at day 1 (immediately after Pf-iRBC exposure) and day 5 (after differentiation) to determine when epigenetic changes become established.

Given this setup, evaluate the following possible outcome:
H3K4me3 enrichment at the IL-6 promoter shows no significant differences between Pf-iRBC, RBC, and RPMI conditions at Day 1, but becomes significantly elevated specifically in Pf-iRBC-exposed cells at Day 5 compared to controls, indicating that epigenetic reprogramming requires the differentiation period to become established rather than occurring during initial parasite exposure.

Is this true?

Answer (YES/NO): NO